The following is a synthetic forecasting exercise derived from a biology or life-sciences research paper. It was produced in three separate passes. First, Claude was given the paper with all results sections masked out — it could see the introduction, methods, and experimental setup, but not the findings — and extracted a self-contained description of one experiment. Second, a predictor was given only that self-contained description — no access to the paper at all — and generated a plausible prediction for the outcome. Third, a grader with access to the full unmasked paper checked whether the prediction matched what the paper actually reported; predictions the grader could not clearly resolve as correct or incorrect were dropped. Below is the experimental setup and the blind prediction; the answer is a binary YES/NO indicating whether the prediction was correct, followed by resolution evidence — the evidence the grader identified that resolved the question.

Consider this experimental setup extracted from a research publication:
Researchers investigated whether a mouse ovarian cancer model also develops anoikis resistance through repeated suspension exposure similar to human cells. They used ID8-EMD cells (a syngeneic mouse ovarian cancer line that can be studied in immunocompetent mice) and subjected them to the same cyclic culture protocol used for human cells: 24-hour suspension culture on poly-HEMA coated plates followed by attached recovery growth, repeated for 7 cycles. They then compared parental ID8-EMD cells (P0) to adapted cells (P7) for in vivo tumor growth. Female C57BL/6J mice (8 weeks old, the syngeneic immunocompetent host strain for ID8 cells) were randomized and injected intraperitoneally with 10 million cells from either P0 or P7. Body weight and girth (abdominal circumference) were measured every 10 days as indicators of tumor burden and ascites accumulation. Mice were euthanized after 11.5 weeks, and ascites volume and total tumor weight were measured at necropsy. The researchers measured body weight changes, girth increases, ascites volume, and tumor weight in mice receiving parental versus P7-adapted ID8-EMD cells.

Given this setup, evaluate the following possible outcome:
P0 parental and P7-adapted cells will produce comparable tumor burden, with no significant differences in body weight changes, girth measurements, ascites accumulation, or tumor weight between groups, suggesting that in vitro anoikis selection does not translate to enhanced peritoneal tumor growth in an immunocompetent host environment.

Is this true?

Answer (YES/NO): NO